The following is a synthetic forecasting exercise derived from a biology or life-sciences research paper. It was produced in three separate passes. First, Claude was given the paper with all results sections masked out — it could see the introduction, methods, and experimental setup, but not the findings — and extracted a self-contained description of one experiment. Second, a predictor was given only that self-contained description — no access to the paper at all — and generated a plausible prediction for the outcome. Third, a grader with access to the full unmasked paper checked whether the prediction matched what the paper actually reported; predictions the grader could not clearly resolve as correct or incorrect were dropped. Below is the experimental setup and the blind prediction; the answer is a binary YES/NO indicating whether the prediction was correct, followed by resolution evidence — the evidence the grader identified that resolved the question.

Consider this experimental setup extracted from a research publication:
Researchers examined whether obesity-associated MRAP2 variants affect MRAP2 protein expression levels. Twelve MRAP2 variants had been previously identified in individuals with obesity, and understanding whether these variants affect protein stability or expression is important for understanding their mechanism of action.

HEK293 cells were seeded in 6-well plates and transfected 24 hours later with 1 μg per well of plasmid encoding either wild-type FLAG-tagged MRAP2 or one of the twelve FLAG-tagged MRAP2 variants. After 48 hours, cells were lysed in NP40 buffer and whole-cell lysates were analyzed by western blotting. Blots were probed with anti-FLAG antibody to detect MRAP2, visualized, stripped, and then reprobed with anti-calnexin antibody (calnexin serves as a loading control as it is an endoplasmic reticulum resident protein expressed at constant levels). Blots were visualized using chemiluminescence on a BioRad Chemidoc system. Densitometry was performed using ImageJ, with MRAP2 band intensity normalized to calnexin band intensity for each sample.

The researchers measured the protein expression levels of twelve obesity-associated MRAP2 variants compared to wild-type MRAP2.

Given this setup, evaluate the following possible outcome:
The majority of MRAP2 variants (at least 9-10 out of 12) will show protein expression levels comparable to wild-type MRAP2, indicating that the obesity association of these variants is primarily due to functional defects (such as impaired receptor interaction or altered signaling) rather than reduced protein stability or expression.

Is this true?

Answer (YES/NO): YES